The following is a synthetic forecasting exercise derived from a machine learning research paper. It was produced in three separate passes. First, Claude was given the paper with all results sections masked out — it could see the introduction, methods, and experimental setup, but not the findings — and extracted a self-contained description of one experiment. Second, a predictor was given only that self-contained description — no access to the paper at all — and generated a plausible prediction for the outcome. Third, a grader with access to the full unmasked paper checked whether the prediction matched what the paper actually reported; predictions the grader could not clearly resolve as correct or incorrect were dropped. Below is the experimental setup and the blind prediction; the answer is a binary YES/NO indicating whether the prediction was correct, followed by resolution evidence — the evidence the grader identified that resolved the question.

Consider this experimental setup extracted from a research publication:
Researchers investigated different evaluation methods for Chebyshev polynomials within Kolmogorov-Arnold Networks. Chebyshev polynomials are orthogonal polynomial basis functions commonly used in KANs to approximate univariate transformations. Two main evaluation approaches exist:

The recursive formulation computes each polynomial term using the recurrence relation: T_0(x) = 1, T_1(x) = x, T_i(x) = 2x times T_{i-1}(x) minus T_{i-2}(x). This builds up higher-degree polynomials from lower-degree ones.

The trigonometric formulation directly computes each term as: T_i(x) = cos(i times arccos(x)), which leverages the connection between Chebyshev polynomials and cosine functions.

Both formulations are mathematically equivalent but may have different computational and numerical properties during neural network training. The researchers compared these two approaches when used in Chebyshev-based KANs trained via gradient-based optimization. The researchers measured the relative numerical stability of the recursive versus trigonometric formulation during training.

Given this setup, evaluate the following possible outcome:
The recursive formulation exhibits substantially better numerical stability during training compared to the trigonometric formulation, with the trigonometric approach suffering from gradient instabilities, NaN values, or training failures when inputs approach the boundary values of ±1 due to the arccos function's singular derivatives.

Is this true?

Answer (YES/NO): YES